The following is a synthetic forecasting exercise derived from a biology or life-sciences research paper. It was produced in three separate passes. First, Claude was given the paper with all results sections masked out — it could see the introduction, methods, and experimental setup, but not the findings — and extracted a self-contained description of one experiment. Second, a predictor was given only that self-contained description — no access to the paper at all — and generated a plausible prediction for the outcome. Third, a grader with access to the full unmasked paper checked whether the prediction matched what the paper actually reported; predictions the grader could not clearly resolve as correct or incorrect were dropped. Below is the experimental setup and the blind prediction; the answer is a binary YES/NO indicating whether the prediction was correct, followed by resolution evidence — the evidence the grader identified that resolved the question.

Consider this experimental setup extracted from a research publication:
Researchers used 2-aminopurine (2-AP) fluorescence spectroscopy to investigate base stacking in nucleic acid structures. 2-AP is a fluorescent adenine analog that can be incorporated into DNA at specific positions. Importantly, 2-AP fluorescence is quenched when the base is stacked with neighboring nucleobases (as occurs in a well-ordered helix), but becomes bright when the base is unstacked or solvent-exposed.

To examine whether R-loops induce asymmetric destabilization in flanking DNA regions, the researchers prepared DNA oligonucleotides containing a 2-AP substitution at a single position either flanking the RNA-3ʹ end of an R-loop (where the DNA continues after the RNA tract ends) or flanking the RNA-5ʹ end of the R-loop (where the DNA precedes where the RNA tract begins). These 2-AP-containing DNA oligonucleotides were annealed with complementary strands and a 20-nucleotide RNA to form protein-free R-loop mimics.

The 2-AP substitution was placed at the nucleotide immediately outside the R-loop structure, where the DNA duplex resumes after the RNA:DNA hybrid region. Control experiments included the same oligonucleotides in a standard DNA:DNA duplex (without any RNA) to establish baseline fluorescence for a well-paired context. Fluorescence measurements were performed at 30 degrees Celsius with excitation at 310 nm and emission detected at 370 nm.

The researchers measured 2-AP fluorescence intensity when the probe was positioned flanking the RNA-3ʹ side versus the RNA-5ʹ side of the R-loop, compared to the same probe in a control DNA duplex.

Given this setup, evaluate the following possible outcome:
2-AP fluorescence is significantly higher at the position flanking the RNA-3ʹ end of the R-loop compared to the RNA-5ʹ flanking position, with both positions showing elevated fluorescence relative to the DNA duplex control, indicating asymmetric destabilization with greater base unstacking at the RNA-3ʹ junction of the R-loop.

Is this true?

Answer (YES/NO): NO